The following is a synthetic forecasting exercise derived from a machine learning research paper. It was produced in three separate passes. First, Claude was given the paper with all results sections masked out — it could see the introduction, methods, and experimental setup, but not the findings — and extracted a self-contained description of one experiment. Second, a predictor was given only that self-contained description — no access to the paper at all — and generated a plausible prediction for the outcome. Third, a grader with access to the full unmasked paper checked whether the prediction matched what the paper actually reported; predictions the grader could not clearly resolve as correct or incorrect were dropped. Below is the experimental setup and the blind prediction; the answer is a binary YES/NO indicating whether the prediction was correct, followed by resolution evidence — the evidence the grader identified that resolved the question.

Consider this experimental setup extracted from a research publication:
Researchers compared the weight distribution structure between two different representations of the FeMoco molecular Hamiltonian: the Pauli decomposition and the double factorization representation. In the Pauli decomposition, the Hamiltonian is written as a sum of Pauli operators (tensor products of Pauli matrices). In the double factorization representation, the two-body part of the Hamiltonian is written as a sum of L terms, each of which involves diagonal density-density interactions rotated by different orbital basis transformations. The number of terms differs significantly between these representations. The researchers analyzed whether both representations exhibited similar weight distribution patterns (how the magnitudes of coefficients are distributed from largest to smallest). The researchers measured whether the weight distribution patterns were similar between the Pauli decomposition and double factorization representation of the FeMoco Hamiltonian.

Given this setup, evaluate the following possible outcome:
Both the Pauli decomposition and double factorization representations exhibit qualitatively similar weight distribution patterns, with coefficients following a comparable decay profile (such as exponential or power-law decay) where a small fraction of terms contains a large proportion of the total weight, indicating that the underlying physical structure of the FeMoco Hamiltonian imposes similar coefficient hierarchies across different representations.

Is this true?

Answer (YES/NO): YES